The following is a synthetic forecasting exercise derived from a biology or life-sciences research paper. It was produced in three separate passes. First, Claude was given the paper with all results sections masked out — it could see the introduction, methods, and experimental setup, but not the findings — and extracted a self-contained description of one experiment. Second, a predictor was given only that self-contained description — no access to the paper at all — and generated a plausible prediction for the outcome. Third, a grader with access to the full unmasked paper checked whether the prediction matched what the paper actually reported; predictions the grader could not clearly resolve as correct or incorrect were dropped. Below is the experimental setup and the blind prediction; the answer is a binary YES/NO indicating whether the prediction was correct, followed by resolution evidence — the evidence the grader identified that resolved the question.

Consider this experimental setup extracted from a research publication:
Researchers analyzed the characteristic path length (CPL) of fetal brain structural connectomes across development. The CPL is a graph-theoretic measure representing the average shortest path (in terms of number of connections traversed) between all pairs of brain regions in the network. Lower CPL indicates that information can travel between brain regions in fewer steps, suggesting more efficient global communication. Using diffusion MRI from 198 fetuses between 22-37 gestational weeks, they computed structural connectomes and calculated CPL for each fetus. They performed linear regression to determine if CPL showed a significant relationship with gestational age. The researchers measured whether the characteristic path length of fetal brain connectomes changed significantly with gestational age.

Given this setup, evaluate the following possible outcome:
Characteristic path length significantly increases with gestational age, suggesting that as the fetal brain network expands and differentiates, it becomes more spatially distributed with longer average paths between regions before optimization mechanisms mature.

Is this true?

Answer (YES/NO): NO